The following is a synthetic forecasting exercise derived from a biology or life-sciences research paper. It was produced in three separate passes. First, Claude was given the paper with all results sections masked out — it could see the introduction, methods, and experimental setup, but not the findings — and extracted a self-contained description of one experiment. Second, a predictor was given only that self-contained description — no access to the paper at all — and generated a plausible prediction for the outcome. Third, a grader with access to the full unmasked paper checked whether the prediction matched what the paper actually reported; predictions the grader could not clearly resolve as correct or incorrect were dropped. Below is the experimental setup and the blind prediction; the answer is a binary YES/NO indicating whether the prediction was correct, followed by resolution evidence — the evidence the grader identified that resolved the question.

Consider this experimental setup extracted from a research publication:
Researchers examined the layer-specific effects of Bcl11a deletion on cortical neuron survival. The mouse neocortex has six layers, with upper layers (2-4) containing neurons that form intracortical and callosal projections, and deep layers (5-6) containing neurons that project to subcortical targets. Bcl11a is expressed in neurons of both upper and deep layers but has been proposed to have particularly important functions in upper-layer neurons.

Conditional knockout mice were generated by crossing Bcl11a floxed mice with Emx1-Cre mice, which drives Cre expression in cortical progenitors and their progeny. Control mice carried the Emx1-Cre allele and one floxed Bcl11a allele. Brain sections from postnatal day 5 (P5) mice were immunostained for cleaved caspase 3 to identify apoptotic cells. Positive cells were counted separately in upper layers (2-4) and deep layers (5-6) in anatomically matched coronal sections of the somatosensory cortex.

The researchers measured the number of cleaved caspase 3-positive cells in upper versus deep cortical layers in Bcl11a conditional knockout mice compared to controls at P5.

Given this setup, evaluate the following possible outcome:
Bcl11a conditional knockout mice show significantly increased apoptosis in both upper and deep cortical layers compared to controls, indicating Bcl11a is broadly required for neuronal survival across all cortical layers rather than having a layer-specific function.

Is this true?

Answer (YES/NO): NO